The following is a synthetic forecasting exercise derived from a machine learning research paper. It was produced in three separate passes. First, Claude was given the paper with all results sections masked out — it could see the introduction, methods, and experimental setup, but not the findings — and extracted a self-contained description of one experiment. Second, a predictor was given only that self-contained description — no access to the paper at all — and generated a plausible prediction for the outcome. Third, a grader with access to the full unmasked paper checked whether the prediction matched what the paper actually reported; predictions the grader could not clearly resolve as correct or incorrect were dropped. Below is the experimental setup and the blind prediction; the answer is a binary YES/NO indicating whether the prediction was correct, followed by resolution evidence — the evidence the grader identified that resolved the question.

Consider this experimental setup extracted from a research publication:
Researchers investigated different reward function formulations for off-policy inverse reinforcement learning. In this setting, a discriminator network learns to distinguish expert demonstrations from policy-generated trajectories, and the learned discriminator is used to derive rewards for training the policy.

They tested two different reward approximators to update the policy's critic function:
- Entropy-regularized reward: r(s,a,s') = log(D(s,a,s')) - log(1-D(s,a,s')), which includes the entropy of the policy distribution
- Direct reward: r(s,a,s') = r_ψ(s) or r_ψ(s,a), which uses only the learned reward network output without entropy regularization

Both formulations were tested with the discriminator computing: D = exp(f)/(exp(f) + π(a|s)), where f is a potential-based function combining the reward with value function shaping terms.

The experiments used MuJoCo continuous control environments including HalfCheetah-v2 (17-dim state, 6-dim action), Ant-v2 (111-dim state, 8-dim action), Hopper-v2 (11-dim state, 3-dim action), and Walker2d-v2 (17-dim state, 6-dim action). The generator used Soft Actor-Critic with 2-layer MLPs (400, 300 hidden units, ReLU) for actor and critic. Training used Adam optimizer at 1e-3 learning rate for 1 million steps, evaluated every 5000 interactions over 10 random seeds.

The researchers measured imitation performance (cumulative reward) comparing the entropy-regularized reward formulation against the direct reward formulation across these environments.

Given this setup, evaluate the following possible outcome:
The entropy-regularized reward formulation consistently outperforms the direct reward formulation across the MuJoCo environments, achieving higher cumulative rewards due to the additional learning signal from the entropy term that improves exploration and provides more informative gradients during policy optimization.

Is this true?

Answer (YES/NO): NO